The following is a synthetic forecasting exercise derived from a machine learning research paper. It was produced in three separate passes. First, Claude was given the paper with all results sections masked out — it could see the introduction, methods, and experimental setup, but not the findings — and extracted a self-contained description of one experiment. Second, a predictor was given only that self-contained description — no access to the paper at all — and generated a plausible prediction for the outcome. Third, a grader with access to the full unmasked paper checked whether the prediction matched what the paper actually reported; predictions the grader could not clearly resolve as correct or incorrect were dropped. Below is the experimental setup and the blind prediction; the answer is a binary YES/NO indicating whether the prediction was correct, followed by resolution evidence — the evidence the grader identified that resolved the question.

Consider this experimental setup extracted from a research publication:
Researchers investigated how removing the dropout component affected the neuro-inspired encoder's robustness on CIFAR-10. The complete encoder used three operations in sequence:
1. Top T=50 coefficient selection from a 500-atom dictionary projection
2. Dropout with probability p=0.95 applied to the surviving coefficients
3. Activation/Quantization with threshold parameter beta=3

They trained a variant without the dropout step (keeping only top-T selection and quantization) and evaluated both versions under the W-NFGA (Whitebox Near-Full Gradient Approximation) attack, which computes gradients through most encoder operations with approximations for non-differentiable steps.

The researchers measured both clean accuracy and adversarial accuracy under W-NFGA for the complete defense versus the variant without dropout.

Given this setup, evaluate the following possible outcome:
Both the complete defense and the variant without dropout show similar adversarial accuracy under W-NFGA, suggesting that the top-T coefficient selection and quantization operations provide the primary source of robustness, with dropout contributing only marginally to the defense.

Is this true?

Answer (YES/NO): NO